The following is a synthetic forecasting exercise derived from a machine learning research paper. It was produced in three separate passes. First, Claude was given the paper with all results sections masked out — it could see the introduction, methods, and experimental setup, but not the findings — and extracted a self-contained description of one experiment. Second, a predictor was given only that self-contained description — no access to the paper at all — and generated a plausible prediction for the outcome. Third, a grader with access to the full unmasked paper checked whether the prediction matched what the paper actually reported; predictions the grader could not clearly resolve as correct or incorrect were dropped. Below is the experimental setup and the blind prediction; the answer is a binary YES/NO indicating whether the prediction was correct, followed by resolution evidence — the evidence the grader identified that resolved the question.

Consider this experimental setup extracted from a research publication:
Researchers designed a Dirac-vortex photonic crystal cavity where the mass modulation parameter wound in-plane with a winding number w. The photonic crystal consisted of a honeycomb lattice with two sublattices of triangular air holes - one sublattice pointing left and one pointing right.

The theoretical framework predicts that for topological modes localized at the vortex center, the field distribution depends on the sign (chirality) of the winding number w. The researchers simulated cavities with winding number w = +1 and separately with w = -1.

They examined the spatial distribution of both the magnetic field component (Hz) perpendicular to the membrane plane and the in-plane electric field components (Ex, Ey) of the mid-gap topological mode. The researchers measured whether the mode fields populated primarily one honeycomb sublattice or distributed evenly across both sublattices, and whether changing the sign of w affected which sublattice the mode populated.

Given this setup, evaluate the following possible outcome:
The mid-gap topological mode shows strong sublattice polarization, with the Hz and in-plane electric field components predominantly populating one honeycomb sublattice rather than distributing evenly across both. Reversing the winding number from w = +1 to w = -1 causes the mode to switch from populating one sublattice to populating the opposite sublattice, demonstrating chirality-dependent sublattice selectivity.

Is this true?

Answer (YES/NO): YES